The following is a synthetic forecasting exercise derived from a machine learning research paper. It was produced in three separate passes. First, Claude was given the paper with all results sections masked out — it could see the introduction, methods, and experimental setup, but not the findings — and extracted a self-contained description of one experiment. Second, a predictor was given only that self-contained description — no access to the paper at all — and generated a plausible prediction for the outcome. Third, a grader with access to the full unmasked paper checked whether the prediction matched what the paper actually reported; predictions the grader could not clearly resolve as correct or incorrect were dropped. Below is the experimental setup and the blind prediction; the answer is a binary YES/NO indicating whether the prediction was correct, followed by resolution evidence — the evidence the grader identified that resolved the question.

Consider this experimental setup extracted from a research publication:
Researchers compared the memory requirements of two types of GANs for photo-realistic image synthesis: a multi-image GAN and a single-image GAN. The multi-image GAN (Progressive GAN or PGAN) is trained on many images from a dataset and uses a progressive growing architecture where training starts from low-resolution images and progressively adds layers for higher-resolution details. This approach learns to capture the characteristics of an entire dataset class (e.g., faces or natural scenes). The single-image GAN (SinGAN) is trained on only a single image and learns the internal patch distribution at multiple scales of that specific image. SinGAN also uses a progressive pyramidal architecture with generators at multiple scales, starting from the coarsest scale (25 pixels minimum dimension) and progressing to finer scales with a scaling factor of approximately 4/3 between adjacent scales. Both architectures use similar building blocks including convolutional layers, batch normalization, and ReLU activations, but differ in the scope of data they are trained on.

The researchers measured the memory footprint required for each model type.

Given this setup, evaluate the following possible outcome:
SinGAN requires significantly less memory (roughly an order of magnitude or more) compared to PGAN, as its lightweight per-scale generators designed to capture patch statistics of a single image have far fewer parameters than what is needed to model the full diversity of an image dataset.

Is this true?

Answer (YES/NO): YES